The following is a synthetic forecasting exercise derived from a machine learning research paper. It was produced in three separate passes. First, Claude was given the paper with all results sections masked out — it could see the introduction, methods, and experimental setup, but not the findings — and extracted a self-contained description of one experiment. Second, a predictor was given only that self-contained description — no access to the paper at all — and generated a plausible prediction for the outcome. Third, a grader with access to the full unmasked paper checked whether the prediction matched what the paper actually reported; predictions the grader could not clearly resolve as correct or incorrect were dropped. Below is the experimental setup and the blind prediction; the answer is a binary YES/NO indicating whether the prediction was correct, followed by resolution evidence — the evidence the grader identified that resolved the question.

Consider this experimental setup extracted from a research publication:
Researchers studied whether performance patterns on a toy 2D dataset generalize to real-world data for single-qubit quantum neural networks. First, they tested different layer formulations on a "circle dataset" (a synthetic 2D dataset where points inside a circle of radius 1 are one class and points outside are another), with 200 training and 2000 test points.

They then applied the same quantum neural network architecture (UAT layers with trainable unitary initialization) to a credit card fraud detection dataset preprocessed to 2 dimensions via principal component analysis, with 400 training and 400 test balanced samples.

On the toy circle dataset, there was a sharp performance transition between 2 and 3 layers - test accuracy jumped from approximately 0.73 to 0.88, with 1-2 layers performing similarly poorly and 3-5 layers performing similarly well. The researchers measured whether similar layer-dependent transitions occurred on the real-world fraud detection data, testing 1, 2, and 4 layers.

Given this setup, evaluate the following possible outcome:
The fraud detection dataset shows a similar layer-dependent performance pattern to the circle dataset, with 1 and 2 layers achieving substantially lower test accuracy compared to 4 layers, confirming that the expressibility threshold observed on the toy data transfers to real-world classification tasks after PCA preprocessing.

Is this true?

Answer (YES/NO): NO